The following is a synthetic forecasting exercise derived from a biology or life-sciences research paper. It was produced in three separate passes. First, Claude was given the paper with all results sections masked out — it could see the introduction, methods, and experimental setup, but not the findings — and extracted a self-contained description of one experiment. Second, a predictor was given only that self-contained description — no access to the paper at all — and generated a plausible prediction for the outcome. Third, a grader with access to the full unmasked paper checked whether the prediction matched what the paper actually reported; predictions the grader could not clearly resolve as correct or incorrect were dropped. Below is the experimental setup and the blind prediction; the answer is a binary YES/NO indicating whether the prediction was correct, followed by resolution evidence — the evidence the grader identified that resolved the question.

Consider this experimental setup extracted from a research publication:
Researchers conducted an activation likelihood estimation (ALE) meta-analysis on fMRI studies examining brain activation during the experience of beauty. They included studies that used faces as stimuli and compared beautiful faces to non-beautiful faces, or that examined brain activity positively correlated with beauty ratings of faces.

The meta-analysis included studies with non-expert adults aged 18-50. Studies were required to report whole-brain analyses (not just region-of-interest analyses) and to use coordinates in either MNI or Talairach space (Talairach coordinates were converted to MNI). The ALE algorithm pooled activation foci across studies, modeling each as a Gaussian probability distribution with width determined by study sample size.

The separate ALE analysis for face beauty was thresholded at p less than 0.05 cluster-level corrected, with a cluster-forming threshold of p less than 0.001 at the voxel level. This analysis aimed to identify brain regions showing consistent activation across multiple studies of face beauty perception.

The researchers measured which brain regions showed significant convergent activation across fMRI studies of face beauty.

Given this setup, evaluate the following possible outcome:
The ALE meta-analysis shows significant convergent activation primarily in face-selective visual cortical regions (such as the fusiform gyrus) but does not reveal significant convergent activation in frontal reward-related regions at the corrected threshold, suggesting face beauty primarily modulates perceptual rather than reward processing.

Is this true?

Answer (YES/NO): NO